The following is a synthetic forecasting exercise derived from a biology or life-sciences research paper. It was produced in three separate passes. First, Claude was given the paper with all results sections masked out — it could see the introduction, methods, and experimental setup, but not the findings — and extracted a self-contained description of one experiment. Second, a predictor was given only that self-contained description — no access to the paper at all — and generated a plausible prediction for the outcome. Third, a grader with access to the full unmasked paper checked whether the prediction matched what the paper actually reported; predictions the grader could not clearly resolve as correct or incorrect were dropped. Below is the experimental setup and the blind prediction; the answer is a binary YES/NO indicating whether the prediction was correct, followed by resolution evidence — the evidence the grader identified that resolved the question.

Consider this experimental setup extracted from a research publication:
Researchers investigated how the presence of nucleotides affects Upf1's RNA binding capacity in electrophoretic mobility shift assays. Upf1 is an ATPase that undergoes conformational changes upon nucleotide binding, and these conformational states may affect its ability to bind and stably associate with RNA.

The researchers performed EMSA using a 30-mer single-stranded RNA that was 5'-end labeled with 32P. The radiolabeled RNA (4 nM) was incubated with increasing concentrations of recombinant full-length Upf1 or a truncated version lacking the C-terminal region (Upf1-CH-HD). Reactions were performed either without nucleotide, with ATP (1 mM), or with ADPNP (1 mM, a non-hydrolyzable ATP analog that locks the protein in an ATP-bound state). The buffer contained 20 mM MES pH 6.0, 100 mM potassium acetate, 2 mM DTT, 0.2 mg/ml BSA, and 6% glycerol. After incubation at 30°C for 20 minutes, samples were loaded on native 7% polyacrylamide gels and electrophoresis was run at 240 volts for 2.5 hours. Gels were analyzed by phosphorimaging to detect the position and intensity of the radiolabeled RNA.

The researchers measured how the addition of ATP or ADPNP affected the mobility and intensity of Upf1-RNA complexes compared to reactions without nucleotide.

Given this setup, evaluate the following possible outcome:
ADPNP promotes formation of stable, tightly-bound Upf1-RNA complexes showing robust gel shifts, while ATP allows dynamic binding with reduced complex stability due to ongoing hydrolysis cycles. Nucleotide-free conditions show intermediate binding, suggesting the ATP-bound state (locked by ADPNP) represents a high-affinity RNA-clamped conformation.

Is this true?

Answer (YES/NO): NO